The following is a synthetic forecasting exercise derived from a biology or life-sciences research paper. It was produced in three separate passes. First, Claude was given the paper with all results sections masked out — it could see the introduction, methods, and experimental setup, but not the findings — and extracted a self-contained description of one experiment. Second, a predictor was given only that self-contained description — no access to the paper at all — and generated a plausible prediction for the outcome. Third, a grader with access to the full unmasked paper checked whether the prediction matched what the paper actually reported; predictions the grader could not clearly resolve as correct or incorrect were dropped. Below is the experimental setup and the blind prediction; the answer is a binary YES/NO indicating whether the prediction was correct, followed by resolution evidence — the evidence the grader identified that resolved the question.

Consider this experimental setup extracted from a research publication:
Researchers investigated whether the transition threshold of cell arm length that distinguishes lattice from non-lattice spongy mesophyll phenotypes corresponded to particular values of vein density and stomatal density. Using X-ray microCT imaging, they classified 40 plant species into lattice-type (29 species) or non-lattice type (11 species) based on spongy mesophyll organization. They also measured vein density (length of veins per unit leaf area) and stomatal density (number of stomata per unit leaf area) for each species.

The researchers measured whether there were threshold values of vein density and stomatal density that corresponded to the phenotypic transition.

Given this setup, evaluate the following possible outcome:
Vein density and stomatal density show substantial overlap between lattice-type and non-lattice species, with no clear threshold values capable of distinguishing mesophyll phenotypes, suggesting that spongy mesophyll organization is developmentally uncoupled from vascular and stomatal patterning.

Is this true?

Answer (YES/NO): NO